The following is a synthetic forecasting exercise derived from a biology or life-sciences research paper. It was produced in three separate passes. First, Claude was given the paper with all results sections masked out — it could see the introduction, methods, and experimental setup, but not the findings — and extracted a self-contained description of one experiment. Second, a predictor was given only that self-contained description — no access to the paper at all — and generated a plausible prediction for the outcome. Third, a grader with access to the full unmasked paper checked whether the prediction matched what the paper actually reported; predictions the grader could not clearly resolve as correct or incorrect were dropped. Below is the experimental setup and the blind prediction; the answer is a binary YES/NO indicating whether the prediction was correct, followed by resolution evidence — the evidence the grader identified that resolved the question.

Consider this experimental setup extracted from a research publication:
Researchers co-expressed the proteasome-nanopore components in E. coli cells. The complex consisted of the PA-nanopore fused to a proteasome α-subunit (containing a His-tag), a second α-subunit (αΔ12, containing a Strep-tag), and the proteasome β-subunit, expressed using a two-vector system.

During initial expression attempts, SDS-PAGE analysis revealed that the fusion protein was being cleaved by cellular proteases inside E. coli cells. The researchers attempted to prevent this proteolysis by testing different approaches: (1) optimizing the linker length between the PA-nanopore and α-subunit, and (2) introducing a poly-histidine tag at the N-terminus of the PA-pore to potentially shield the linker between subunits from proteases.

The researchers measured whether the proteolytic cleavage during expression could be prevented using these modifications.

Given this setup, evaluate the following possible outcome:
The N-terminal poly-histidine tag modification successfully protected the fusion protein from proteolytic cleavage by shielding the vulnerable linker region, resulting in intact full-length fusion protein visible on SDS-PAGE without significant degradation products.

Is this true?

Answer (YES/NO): NO